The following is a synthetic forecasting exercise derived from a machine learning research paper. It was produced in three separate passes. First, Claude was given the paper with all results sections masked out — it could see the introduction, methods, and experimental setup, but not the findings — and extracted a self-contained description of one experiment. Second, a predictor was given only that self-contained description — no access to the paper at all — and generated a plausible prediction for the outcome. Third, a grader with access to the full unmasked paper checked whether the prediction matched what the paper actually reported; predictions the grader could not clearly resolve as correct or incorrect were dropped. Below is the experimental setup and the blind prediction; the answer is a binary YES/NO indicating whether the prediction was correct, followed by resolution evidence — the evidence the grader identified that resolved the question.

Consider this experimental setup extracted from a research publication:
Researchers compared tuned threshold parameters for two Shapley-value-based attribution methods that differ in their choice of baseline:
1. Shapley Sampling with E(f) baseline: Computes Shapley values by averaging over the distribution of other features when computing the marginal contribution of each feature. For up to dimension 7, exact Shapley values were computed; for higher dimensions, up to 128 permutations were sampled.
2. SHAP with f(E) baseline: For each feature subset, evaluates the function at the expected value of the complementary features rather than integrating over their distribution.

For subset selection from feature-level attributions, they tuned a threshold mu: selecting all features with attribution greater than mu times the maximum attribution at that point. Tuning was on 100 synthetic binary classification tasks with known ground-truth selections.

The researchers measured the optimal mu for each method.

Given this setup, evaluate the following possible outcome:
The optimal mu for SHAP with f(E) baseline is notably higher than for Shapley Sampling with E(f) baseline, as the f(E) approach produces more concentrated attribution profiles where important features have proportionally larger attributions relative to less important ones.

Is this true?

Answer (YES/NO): NO